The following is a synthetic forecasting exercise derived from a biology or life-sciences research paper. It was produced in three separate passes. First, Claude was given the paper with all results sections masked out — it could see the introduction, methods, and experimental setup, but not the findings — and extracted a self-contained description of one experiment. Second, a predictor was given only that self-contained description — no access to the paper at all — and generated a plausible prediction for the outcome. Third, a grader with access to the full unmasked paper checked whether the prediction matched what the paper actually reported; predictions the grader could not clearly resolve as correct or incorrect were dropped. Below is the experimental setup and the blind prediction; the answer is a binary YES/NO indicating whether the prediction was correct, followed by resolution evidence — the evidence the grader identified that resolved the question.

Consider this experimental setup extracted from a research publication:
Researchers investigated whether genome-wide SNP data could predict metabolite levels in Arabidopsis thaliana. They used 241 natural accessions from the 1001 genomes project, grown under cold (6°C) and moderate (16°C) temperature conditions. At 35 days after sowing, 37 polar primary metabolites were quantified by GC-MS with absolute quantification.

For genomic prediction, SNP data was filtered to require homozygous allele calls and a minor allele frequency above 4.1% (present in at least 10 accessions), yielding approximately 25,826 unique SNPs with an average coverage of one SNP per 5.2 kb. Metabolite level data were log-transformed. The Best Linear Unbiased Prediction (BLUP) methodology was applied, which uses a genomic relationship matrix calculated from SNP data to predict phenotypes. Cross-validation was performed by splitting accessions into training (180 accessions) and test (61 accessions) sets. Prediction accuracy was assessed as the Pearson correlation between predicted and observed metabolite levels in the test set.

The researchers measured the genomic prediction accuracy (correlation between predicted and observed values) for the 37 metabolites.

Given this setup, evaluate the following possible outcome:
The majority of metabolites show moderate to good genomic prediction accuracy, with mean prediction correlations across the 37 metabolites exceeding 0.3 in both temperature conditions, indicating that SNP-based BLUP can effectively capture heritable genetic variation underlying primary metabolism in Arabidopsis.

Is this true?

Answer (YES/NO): YES